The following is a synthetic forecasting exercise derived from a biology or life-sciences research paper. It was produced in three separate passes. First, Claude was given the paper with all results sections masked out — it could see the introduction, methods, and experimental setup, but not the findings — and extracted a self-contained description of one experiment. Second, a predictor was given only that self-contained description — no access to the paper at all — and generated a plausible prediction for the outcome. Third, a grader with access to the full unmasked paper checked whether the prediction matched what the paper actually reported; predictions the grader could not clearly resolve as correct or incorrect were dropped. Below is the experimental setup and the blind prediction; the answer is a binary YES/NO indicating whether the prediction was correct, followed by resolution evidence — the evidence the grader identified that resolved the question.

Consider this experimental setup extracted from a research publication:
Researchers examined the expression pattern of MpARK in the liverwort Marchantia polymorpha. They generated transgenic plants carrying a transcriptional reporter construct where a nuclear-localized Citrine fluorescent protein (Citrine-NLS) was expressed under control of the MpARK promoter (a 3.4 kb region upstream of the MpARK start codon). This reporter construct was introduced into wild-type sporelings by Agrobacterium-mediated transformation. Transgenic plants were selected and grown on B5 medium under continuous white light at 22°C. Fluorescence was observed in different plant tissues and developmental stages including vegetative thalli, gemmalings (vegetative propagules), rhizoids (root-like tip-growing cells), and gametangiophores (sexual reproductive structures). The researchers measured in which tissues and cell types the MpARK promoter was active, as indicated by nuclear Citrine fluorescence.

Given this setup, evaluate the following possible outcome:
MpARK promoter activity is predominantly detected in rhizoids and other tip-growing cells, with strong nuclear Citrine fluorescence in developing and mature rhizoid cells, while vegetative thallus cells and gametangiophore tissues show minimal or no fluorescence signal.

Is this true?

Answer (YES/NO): NO